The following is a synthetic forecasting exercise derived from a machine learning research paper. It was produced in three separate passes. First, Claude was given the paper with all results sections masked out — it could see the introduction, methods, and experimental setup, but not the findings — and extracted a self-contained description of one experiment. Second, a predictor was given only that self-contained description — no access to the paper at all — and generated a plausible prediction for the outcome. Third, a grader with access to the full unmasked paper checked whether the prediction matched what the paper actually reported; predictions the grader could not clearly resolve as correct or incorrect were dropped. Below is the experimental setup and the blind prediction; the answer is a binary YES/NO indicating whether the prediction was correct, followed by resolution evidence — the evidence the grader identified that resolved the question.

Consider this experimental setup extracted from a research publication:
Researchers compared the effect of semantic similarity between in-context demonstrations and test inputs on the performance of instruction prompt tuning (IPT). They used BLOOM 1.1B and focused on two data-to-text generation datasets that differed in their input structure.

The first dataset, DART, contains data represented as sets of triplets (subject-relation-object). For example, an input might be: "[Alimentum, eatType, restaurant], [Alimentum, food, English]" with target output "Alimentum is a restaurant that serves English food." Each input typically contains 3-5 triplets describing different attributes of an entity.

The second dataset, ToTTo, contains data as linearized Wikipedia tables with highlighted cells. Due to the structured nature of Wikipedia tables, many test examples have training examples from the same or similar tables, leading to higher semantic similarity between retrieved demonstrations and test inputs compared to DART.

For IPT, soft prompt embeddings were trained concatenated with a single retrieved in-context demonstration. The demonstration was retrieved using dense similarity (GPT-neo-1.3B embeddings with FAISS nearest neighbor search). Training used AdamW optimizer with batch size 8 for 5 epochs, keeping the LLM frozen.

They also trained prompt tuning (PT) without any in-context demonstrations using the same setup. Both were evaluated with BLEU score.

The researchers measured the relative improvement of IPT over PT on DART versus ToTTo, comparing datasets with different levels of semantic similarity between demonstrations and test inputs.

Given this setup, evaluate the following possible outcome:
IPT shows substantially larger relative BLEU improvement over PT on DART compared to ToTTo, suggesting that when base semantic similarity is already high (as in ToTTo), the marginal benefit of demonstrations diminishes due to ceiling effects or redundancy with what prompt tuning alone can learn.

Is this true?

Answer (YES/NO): NO